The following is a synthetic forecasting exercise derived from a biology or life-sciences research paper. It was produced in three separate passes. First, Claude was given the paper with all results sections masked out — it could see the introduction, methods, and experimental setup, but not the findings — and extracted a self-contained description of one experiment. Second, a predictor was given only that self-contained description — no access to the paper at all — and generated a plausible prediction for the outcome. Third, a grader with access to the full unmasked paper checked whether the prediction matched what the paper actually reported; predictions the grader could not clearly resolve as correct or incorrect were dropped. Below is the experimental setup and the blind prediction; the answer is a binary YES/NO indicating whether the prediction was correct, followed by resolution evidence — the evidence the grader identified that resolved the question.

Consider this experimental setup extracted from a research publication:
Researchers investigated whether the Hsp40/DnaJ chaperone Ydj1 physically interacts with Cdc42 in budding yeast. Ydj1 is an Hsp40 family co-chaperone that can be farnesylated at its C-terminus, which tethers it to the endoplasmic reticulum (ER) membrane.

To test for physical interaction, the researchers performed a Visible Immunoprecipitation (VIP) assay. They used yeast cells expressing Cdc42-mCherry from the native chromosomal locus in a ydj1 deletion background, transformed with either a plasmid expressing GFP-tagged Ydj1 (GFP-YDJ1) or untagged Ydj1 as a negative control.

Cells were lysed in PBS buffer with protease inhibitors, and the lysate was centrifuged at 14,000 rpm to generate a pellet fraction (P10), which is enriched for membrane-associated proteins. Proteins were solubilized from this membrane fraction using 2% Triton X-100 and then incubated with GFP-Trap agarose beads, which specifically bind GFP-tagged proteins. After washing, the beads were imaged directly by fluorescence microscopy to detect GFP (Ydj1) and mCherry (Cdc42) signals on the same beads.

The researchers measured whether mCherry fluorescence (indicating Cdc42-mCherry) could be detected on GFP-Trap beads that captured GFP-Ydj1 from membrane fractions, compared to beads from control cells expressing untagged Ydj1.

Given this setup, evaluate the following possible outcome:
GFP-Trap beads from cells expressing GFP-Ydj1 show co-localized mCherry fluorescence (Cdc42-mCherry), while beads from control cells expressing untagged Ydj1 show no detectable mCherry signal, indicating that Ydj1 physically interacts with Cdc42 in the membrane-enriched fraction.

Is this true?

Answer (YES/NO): YES